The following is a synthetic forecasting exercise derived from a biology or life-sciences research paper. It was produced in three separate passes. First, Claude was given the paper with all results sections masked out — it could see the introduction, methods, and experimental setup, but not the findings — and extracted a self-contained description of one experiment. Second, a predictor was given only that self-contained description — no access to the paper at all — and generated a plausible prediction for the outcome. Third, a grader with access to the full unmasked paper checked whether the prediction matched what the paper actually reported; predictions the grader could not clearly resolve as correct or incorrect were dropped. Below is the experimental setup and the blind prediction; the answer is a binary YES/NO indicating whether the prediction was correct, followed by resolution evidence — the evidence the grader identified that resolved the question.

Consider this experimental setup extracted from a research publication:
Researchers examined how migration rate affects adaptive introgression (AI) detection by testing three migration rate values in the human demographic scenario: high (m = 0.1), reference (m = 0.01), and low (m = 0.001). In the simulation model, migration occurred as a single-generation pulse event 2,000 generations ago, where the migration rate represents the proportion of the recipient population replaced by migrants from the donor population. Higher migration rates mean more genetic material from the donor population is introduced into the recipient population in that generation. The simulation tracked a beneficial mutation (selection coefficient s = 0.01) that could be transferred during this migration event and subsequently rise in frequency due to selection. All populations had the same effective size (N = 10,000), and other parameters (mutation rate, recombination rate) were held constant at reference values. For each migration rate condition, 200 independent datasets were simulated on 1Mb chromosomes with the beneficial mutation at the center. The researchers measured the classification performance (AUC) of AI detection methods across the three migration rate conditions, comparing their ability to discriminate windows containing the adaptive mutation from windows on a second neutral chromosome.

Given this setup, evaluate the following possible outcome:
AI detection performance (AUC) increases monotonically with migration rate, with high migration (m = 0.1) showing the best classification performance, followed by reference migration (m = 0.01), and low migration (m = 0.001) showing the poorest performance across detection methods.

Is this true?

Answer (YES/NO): NO